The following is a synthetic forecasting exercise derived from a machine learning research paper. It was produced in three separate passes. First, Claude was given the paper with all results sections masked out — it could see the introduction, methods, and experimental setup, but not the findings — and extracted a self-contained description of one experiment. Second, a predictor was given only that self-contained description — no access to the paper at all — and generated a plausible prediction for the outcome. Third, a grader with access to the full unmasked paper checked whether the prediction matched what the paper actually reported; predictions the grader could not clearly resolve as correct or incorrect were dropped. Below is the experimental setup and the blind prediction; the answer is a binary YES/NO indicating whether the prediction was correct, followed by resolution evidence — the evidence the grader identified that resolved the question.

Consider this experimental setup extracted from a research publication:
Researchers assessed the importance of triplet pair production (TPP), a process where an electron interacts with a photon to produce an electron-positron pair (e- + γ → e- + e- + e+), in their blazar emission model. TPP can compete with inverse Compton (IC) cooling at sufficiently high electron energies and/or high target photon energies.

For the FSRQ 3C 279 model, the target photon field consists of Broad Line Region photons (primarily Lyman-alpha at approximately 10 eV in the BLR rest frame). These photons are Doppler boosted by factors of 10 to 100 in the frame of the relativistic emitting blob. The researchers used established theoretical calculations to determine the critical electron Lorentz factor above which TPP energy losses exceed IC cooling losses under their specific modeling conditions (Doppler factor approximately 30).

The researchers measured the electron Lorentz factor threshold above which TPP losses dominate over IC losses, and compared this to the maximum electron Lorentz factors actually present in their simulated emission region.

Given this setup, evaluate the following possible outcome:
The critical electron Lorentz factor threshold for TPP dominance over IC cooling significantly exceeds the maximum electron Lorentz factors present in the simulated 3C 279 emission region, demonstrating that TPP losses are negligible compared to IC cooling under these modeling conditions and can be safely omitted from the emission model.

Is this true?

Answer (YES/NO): YES